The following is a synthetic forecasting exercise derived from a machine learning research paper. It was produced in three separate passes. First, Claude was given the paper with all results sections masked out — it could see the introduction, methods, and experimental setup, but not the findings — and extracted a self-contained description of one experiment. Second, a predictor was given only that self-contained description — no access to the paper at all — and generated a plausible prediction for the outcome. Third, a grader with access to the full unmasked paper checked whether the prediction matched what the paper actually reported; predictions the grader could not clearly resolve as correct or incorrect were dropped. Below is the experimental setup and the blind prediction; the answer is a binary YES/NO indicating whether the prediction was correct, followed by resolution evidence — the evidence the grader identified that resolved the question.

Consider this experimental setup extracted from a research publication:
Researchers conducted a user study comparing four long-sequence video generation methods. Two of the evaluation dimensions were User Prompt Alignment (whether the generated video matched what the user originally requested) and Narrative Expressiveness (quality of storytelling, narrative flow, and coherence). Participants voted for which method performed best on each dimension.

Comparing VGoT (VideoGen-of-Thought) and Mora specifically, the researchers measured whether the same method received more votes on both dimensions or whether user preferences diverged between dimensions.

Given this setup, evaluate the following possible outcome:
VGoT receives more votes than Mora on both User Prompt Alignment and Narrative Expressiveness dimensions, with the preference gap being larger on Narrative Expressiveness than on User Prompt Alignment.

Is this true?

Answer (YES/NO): NO